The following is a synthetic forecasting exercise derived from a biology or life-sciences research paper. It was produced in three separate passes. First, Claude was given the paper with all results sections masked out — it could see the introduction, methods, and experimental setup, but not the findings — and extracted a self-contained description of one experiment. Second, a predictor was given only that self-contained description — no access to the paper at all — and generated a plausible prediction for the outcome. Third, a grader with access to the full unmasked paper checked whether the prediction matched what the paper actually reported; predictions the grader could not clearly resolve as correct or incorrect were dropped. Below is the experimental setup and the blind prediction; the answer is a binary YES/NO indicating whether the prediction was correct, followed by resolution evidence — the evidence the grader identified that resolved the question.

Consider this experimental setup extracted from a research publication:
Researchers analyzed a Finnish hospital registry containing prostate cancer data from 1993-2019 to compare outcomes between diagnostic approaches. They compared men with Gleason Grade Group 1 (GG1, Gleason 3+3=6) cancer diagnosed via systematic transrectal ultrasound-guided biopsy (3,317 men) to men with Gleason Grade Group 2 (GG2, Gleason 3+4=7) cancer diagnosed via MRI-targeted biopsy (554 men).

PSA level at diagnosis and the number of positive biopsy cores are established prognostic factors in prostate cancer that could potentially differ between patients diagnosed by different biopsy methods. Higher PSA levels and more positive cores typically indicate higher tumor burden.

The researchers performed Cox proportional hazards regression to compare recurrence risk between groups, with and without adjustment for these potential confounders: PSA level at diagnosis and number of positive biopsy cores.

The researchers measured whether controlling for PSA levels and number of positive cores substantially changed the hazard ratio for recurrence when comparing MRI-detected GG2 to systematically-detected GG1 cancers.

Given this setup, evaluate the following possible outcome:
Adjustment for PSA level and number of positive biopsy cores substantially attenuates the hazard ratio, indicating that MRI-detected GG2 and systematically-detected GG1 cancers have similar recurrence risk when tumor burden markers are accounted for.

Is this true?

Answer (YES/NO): NO